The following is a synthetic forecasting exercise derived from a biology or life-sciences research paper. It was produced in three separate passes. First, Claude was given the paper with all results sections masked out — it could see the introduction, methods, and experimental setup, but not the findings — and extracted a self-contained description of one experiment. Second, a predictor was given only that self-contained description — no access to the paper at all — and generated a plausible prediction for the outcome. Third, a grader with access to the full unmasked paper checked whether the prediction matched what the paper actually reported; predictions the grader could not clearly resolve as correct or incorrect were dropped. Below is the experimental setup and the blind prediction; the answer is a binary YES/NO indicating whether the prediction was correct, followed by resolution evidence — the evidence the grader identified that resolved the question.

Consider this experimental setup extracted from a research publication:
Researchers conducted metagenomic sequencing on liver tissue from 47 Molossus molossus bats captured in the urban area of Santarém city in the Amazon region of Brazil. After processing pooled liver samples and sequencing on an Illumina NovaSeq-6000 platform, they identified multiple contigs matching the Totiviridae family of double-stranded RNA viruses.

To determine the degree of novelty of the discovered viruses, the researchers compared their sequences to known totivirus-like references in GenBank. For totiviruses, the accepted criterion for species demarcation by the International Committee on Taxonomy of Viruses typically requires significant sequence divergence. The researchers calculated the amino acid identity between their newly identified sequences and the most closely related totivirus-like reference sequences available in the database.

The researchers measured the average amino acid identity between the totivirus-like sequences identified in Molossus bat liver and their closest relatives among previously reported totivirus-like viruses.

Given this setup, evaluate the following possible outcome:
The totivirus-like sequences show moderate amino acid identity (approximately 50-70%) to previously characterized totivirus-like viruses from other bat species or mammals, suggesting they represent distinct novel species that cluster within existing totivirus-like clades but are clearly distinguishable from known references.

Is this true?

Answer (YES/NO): NO